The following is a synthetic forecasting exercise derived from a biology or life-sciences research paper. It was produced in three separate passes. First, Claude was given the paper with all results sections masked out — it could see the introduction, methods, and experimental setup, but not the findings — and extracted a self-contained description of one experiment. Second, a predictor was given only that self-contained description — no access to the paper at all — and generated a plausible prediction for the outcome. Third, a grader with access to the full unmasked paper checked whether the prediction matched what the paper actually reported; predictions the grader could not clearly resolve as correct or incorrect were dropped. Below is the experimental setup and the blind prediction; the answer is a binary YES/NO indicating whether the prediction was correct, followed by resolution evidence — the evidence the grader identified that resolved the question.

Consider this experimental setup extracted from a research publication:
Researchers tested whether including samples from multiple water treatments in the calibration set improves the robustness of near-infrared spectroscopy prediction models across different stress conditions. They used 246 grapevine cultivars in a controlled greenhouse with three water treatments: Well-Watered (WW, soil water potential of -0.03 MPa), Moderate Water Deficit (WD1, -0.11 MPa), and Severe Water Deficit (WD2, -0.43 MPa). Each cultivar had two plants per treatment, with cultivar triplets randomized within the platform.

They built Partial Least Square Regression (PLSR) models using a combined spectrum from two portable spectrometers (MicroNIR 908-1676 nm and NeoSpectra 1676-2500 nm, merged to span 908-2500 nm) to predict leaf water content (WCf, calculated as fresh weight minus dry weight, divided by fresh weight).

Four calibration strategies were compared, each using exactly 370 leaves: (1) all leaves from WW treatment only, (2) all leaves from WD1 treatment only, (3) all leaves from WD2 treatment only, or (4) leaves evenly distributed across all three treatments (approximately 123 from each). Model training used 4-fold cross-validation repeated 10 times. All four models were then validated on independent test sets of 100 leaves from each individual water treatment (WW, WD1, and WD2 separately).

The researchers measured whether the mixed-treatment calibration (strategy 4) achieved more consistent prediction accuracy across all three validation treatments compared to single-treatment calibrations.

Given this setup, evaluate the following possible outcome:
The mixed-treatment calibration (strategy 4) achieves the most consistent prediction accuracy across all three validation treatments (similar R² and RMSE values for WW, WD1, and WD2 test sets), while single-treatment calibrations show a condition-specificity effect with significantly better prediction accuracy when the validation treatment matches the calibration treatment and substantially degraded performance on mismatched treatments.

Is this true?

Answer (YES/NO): NO